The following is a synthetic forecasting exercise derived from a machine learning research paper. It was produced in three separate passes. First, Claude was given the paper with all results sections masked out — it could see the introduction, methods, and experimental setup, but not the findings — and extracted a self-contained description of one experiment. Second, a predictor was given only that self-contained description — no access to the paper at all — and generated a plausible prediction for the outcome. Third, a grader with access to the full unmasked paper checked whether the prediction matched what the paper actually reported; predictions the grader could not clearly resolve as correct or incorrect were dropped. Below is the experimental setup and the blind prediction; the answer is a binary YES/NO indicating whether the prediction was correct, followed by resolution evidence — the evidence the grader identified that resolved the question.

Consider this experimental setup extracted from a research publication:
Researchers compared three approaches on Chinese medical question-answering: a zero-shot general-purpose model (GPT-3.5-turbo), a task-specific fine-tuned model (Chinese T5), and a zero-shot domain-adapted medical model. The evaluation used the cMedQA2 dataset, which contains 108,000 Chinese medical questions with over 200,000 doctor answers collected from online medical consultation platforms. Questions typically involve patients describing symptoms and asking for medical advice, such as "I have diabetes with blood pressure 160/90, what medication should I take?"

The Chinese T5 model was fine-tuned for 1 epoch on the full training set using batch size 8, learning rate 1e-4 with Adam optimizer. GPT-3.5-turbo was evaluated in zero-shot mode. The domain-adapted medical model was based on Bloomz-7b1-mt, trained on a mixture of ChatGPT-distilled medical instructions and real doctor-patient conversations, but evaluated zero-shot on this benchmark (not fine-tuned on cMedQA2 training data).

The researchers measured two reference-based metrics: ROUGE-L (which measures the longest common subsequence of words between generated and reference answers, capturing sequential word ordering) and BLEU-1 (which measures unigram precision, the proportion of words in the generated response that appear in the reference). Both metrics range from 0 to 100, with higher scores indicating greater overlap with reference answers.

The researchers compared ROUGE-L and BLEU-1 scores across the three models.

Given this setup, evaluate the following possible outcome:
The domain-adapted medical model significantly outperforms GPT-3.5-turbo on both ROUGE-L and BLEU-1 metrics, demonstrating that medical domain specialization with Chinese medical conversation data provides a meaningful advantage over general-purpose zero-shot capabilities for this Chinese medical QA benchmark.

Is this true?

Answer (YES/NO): YES